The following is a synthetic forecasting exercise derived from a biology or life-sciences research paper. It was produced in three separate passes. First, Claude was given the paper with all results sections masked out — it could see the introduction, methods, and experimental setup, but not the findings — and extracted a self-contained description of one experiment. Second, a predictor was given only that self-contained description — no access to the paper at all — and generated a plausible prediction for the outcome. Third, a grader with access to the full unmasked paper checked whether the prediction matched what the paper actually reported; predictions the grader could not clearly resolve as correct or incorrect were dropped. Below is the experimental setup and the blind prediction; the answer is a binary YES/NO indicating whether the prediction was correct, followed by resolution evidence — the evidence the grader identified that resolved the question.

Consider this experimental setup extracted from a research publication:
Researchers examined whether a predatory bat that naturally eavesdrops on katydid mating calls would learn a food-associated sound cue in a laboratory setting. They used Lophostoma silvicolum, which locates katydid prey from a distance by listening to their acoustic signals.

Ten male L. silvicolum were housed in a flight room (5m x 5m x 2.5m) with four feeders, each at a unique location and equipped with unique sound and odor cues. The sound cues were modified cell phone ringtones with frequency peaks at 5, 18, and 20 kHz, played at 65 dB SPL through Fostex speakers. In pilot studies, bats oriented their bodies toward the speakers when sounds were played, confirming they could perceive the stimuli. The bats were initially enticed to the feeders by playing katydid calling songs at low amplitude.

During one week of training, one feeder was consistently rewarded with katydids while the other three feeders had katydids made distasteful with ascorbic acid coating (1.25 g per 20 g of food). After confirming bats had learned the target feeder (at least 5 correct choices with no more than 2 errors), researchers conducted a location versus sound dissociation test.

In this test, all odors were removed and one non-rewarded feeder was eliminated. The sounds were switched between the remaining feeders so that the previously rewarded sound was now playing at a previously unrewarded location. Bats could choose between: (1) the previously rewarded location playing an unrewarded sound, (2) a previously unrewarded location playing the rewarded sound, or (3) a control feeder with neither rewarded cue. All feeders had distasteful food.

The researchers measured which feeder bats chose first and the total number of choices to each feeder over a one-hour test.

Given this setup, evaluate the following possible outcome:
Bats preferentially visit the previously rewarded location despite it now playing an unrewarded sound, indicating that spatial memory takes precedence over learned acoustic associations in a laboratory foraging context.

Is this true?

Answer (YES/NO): YES